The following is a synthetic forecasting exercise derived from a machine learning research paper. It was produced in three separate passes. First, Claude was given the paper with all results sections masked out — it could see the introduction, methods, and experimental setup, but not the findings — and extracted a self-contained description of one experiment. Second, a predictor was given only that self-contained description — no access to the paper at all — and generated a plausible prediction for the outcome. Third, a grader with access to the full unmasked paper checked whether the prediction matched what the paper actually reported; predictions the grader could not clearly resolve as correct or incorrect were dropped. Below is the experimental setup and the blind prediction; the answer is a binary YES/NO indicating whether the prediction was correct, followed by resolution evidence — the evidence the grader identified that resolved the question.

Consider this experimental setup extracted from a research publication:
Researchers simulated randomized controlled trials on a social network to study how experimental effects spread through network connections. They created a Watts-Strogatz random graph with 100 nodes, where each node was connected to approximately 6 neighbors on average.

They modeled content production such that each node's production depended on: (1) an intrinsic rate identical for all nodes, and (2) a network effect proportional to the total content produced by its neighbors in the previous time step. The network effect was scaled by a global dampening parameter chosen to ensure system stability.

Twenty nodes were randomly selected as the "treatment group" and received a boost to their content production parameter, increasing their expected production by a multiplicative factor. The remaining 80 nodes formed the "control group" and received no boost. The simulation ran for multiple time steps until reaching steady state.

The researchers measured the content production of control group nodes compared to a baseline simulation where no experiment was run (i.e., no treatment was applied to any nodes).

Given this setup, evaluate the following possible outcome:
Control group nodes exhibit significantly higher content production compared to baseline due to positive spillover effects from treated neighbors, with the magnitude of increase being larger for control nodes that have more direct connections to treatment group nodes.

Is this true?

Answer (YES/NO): YES